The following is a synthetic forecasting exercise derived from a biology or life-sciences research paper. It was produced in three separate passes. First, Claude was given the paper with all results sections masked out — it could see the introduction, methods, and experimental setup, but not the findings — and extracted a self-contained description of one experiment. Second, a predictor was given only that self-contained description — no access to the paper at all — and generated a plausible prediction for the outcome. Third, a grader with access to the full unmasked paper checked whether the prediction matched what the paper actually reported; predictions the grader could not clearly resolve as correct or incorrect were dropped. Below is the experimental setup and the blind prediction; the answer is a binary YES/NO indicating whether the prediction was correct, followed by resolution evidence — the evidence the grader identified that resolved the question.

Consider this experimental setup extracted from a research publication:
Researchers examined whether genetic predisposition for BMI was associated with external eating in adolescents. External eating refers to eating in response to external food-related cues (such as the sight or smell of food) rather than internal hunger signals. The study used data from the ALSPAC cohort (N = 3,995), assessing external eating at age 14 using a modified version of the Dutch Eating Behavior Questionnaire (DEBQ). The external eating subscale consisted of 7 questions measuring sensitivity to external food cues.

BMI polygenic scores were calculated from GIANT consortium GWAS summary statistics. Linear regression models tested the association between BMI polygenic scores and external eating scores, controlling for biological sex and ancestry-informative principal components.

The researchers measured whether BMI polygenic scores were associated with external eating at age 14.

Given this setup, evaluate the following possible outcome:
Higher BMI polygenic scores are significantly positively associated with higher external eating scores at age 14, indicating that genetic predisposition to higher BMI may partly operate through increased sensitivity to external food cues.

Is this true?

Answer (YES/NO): NO